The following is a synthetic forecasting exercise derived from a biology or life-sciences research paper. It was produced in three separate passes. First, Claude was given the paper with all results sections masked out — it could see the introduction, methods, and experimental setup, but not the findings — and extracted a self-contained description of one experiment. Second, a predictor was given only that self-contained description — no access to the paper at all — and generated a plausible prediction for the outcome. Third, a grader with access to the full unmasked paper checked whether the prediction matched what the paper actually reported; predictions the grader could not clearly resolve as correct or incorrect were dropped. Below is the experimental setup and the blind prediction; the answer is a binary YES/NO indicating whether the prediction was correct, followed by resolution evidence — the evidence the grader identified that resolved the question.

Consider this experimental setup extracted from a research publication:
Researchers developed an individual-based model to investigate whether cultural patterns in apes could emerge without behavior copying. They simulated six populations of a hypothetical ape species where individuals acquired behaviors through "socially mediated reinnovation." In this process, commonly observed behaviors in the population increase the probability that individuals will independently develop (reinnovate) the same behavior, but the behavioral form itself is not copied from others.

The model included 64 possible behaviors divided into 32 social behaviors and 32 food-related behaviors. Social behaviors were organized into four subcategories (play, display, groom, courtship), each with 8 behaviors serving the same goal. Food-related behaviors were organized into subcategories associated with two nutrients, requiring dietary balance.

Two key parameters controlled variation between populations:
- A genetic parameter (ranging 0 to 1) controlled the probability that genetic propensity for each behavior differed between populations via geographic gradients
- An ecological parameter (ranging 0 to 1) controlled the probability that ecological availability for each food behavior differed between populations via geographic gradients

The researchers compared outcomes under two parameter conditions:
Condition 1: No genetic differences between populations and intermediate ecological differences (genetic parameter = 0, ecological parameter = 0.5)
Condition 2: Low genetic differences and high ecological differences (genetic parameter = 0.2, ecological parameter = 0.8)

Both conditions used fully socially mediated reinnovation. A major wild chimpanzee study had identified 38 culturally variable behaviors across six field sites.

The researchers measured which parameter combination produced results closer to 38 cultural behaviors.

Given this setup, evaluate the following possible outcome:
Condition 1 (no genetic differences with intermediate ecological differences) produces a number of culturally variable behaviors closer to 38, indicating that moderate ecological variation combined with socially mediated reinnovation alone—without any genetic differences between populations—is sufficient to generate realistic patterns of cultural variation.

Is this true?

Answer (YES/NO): NO